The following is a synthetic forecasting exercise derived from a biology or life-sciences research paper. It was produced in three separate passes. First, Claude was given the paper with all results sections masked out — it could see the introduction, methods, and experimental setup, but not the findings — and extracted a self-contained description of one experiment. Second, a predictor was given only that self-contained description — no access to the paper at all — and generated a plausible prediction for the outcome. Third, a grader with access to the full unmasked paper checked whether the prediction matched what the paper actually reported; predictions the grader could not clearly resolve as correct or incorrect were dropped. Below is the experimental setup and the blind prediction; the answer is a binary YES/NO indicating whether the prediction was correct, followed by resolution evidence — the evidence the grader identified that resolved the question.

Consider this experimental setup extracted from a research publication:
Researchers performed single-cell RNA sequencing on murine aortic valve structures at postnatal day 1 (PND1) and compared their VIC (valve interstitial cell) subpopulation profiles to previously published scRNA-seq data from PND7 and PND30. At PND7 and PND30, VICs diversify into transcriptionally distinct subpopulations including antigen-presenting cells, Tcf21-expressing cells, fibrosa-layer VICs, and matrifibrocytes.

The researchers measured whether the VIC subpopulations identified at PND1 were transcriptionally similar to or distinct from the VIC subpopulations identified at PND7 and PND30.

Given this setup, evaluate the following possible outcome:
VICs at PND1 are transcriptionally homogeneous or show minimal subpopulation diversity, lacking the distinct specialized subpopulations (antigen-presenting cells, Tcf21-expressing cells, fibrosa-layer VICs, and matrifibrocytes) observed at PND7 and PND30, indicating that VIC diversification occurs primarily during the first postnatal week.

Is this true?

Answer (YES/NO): NO